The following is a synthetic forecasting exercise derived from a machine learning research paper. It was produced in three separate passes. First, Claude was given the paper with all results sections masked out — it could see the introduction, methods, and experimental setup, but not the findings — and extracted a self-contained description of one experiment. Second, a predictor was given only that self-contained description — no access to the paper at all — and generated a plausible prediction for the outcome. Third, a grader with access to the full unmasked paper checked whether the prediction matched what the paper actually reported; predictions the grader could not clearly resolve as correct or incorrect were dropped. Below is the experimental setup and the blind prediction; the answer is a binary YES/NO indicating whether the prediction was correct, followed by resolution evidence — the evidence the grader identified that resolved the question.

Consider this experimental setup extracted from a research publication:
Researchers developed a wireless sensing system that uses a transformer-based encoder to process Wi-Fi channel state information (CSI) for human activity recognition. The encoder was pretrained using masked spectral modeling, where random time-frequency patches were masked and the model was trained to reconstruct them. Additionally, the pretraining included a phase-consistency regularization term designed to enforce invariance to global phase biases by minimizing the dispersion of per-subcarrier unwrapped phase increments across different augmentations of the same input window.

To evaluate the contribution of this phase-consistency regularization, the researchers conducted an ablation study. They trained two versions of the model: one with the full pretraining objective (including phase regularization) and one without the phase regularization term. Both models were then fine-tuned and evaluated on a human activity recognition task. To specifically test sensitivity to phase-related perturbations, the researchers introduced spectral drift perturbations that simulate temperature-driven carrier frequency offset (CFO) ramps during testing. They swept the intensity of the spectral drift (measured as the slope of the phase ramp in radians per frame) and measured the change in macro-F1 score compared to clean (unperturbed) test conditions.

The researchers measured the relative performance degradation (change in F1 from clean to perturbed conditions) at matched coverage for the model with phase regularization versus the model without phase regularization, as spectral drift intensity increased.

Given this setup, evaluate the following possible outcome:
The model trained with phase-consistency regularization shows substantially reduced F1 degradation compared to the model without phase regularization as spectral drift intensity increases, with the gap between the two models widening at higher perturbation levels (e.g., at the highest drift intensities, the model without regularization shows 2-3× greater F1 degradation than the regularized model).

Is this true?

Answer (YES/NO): NO